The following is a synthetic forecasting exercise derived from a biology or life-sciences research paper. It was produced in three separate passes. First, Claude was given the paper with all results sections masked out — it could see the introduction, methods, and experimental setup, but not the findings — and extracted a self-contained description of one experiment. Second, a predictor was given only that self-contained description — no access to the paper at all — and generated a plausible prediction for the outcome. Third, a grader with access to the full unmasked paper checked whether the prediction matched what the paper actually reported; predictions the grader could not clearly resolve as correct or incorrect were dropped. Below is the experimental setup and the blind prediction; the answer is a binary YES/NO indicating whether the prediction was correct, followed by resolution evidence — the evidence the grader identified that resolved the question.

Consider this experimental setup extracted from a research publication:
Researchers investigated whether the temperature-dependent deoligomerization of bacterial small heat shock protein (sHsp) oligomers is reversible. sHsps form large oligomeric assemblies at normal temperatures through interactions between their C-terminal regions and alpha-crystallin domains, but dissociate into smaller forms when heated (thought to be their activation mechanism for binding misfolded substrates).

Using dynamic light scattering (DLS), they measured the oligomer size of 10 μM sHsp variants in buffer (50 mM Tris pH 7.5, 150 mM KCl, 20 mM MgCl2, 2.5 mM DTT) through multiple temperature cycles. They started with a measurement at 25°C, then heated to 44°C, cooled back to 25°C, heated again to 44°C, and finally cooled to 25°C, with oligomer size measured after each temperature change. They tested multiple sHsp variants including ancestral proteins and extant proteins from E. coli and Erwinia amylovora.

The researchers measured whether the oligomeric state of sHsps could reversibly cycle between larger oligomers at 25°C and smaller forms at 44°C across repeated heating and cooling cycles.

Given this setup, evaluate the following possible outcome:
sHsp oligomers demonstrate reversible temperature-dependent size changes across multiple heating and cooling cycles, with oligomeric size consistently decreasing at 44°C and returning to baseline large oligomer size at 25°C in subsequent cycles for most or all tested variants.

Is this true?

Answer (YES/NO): YES